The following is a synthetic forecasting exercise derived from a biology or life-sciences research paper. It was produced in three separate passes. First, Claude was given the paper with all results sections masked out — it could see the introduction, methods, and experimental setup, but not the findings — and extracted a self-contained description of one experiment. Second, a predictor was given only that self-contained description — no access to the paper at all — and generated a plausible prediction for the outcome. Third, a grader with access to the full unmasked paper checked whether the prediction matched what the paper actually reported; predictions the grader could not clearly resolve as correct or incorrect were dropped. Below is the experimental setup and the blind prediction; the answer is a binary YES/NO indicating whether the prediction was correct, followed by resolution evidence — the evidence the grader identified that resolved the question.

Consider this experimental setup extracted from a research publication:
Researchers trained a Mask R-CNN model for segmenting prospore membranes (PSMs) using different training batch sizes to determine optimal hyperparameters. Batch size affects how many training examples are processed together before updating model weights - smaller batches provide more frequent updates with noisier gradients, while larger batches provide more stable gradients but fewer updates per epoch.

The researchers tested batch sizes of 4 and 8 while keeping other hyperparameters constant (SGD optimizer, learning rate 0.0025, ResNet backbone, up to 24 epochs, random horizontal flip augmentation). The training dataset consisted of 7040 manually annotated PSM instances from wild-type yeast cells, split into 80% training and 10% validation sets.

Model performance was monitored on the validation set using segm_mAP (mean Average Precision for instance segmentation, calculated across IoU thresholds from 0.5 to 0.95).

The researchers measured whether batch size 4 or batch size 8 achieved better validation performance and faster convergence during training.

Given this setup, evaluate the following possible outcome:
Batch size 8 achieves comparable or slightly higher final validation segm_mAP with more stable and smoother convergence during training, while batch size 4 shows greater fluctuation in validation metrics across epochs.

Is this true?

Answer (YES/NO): NO